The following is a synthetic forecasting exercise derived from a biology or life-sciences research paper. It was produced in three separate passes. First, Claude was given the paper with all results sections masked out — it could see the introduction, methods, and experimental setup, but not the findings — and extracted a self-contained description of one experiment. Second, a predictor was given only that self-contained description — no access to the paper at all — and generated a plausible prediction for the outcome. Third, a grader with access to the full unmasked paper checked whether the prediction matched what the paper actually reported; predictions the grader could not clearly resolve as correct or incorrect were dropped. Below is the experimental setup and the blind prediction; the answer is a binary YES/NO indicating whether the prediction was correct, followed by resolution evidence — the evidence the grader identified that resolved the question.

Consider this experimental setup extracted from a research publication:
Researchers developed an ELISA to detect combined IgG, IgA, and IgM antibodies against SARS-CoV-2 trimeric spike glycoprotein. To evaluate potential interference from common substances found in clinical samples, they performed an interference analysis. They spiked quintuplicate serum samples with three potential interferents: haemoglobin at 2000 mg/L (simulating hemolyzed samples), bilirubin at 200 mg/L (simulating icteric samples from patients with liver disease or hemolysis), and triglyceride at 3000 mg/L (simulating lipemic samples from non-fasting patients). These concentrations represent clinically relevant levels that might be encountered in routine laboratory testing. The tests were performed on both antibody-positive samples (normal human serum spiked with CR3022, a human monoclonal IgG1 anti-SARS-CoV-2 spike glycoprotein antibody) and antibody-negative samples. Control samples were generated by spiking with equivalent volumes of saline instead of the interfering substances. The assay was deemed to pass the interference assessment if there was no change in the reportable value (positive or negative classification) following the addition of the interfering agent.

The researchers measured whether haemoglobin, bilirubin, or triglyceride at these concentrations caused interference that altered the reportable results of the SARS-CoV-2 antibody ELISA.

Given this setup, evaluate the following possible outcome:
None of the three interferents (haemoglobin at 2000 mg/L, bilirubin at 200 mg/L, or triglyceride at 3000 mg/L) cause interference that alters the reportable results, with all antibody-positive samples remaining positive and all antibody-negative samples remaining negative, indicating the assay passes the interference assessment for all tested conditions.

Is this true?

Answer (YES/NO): YES